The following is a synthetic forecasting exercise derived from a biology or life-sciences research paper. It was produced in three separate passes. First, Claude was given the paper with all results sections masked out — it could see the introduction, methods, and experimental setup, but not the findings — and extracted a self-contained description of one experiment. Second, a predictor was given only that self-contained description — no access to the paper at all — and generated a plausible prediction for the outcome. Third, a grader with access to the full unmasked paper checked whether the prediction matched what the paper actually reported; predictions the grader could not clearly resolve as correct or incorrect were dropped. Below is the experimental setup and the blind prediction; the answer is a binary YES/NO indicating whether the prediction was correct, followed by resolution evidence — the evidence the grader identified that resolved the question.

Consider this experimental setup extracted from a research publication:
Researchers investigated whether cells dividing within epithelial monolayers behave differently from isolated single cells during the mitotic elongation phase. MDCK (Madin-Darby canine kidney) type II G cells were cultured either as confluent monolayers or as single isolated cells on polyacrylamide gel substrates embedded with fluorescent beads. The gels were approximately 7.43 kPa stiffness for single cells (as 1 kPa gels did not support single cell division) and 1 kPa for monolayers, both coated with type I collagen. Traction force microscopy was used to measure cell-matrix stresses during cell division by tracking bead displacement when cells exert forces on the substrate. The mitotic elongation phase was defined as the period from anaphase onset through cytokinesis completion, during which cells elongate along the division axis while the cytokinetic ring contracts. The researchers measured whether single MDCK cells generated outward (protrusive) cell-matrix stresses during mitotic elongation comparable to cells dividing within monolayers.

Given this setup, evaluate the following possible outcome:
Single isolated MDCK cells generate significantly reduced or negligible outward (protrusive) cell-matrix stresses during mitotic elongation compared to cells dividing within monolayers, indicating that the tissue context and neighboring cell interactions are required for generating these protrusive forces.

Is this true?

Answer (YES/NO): YES